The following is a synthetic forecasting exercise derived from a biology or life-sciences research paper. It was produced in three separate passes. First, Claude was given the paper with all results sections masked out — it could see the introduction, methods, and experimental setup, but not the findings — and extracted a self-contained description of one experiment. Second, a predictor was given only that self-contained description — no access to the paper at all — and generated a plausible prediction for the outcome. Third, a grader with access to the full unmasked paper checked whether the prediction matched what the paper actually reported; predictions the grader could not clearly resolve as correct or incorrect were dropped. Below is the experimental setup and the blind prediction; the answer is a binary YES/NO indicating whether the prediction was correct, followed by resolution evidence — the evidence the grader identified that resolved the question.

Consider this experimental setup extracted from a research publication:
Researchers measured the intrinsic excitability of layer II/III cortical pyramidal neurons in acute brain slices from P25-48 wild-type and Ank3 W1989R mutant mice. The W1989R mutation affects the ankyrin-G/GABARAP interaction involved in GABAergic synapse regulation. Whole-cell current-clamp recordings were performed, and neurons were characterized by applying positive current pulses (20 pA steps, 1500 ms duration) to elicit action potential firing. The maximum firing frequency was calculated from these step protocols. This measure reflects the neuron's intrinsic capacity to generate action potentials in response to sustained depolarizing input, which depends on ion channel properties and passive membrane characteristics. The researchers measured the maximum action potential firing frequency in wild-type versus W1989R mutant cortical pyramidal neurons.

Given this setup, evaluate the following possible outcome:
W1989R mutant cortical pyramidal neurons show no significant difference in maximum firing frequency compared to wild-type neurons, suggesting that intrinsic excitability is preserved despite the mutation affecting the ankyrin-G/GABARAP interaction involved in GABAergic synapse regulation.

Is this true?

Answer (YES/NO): NO